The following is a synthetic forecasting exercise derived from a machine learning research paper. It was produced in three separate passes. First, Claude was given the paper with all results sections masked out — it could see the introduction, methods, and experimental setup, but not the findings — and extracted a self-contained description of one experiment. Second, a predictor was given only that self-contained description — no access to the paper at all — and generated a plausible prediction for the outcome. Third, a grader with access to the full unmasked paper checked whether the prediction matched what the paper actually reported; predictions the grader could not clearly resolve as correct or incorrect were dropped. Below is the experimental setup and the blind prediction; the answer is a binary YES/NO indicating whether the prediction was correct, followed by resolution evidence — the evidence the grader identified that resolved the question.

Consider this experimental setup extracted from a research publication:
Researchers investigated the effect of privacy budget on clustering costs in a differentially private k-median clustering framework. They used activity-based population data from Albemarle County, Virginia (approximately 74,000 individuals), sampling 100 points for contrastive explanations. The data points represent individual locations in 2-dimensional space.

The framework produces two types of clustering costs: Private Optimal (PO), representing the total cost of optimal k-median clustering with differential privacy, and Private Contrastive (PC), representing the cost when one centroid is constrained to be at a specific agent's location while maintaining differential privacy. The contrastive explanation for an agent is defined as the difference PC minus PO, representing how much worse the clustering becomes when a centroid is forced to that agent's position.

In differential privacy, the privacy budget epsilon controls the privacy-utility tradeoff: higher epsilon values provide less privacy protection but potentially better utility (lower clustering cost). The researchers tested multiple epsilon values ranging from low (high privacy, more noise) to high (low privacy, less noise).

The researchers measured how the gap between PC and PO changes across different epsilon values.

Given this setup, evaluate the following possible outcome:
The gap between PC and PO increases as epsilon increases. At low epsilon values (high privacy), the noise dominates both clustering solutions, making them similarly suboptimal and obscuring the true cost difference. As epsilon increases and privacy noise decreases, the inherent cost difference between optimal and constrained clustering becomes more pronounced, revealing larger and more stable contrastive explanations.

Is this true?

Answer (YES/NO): NO